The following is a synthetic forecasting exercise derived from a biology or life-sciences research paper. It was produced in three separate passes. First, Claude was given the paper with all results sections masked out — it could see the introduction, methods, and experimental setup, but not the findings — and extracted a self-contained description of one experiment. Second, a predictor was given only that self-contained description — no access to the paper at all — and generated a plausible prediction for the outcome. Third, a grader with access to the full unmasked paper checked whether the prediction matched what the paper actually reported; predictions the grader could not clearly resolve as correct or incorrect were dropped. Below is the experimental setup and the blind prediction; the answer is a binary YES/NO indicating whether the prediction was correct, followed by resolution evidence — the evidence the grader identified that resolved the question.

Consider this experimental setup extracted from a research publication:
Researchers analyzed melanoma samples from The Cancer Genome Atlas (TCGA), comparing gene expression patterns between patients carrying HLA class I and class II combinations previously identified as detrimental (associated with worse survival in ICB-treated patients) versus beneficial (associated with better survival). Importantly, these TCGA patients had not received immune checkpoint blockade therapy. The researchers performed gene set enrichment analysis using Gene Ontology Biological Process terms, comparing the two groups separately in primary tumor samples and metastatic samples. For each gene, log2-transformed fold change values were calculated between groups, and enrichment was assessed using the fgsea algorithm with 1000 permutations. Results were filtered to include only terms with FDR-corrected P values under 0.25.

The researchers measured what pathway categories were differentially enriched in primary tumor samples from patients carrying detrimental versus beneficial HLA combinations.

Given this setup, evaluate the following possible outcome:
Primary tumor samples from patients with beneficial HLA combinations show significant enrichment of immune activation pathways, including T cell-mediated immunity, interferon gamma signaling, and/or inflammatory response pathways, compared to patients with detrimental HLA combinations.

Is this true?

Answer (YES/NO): NO